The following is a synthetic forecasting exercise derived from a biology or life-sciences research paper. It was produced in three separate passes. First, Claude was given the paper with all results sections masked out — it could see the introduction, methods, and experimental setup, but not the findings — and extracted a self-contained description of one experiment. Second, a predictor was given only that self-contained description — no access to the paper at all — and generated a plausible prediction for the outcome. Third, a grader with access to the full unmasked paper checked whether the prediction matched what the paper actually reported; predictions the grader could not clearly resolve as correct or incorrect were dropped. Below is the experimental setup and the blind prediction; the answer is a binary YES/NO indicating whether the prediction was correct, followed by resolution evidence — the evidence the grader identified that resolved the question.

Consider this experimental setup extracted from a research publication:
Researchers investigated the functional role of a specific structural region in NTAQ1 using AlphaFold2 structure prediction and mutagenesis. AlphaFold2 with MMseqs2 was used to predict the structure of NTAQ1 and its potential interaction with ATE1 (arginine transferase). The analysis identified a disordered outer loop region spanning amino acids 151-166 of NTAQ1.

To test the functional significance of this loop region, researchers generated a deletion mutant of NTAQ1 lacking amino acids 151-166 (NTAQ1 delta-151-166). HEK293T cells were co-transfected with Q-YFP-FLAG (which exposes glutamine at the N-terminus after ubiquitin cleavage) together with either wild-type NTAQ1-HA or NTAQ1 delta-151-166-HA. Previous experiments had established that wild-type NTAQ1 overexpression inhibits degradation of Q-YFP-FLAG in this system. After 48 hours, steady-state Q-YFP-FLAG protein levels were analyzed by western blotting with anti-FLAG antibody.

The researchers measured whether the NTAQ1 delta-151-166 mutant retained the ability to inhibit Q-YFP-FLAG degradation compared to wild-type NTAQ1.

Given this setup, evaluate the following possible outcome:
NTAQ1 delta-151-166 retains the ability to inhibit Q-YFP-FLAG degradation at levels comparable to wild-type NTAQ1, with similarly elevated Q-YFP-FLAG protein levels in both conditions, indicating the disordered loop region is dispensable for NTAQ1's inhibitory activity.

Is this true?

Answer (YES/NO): NO